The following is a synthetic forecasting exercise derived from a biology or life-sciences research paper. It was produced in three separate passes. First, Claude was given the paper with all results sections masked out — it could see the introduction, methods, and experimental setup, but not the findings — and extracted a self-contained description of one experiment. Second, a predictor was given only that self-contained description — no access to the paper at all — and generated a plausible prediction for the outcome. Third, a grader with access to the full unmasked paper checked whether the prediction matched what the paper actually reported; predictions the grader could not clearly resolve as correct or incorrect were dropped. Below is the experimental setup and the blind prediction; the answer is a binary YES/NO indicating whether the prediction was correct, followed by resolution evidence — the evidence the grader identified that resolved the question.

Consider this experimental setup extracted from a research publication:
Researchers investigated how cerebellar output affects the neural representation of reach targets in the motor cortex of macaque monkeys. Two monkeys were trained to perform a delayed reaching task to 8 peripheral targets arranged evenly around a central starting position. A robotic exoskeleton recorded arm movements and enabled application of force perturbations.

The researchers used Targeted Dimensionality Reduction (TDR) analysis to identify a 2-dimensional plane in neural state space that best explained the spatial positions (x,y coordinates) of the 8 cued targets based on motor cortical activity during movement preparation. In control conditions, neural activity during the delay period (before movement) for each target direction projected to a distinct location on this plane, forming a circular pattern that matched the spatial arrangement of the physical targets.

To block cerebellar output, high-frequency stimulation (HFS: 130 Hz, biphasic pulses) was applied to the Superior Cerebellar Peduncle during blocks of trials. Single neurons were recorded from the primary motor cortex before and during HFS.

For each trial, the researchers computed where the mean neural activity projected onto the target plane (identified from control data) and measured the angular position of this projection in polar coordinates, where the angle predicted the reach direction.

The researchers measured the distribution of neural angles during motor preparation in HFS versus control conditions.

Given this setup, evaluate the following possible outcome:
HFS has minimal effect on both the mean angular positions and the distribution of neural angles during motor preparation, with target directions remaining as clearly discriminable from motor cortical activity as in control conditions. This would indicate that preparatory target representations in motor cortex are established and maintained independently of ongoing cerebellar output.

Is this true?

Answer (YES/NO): NO